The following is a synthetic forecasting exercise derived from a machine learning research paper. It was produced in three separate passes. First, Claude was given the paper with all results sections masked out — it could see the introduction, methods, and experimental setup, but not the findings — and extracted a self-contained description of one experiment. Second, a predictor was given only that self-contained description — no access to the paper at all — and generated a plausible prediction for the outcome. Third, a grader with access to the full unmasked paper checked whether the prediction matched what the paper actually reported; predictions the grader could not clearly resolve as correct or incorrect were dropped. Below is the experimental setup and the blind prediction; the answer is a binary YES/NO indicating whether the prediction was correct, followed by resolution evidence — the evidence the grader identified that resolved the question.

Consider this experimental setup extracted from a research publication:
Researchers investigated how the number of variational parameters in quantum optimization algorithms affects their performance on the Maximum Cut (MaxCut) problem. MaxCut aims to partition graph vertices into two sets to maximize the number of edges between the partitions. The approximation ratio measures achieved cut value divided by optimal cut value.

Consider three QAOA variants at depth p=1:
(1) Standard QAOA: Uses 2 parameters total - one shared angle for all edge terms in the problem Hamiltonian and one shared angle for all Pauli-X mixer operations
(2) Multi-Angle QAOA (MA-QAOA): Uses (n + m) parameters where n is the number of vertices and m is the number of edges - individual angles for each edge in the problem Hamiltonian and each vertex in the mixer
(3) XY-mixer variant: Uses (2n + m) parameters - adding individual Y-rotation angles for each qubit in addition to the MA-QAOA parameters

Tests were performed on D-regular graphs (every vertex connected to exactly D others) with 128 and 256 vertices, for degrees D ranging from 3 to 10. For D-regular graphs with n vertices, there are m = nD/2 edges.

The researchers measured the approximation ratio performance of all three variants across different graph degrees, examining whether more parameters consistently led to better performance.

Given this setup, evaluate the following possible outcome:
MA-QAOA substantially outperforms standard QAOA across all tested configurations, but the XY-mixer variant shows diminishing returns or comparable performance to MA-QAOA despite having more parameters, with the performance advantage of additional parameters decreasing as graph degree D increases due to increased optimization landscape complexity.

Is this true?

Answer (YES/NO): NO